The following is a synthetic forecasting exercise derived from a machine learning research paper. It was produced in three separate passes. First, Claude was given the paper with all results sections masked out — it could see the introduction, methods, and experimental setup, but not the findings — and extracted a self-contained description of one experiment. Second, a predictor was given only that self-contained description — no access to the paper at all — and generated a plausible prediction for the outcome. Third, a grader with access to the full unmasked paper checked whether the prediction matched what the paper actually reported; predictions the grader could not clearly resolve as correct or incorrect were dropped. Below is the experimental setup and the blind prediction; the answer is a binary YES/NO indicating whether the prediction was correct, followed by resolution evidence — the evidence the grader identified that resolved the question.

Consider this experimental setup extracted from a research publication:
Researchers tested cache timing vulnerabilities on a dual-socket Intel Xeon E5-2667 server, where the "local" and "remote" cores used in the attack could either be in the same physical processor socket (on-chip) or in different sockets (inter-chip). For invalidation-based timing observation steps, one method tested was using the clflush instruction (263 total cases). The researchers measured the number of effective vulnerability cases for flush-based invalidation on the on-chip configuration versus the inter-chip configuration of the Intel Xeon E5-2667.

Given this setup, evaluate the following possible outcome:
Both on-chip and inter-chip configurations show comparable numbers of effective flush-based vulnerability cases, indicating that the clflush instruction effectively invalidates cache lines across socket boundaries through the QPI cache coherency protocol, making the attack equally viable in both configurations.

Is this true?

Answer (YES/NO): NO